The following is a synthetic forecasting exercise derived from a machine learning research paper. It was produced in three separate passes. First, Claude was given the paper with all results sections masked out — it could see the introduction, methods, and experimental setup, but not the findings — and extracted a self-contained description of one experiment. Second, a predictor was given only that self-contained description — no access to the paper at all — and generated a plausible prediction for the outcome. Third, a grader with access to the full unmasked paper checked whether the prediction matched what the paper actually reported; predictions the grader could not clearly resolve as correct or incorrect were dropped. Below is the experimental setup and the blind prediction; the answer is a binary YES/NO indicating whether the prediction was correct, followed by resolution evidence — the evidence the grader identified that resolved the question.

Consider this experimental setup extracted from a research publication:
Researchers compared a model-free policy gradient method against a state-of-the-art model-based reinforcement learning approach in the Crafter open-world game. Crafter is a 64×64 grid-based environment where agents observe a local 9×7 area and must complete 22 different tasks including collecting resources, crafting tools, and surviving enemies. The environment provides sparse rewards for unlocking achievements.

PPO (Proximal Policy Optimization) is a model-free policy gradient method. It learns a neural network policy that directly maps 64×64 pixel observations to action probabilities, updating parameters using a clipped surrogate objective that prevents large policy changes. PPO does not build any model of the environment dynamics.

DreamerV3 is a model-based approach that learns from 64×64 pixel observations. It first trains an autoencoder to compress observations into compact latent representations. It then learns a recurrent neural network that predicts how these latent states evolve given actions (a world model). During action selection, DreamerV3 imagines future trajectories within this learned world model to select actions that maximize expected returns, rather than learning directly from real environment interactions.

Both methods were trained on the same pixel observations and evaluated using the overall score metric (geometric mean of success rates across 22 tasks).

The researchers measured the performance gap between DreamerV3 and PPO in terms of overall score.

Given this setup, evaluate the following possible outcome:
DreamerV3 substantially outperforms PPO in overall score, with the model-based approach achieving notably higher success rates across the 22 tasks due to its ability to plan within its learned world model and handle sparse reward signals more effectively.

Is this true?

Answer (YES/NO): YES